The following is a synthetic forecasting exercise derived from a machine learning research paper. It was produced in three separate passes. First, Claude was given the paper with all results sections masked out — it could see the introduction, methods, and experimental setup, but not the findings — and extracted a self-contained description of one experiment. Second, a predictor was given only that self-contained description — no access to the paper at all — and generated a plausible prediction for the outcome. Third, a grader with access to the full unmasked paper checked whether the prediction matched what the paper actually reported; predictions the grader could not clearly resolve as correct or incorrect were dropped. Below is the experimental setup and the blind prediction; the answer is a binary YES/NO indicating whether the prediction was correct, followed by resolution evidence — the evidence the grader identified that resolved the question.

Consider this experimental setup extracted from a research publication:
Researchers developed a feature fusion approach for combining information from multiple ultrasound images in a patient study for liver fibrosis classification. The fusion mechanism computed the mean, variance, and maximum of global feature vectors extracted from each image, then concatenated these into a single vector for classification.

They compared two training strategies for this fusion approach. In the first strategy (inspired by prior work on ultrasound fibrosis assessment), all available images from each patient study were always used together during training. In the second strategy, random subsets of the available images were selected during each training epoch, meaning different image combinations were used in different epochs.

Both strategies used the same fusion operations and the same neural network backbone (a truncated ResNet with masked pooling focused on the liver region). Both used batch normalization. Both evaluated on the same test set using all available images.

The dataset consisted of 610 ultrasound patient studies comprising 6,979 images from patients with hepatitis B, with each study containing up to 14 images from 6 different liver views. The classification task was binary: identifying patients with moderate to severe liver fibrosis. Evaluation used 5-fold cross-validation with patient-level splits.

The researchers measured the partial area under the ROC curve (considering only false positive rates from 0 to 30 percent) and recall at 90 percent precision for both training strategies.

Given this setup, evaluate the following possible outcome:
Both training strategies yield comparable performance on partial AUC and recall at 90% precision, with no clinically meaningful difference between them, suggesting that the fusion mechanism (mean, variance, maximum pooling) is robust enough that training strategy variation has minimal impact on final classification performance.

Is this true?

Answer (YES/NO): NO